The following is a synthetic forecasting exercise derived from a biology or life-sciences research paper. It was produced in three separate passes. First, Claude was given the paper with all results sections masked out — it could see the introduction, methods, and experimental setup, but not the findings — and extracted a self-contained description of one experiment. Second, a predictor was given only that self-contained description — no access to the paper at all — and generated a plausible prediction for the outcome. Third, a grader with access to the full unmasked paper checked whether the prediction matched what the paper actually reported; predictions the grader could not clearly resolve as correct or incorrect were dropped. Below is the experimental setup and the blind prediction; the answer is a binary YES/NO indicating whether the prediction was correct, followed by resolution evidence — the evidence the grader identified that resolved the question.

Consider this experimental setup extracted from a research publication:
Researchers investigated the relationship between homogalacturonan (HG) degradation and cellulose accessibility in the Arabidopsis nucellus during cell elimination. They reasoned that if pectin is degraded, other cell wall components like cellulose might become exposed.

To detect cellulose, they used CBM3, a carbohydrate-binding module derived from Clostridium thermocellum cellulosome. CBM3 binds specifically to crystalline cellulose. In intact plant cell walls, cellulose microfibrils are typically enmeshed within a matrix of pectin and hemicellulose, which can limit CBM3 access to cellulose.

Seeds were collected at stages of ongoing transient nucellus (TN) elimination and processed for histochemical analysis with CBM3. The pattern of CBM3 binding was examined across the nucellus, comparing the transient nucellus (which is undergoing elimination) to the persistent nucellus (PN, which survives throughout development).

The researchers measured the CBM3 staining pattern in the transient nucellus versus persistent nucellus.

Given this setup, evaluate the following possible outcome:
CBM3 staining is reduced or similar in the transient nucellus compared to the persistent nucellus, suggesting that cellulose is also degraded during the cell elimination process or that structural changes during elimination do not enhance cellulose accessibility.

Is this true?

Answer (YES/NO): NO